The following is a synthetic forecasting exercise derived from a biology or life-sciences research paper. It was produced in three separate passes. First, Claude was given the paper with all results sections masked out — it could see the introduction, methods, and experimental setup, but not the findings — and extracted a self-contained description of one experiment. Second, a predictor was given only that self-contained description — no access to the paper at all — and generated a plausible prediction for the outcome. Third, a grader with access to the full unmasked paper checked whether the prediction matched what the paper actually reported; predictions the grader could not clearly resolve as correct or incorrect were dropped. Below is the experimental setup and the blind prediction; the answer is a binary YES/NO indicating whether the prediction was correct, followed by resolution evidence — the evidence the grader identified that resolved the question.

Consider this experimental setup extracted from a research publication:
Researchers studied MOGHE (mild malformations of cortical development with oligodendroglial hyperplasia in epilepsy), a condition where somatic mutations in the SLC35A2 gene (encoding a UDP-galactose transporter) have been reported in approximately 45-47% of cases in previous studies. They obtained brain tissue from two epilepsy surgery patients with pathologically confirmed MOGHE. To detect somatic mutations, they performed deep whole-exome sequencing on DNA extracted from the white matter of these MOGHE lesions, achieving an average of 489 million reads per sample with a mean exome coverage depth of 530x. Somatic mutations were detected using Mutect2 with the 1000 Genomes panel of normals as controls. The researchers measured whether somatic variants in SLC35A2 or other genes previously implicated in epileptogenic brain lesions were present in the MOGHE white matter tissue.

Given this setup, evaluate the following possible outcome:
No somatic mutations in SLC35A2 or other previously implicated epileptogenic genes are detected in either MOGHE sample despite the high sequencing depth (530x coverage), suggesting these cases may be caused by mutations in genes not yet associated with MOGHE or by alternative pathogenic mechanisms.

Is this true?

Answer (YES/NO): YES